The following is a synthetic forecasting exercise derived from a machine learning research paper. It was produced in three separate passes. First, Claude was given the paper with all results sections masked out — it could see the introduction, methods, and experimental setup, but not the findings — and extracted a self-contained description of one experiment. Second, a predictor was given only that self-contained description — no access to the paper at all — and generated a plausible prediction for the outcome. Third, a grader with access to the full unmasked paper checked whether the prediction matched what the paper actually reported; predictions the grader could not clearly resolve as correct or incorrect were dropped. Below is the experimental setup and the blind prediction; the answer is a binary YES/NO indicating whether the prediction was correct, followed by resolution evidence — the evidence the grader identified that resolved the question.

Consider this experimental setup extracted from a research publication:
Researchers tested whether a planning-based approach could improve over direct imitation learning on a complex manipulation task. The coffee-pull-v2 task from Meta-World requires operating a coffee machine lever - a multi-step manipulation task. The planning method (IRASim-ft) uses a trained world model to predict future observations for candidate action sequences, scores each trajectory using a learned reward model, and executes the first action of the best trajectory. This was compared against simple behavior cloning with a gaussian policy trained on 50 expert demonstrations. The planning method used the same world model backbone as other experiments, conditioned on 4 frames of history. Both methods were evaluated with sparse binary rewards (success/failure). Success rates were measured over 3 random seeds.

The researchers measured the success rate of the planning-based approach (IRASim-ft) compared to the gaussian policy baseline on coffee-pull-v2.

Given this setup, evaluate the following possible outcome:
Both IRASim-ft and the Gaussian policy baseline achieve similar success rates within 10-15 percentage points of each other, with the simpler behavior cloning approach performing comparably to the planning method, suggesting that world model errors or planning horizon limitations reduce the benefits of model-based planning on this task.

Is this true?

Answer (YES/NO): NO